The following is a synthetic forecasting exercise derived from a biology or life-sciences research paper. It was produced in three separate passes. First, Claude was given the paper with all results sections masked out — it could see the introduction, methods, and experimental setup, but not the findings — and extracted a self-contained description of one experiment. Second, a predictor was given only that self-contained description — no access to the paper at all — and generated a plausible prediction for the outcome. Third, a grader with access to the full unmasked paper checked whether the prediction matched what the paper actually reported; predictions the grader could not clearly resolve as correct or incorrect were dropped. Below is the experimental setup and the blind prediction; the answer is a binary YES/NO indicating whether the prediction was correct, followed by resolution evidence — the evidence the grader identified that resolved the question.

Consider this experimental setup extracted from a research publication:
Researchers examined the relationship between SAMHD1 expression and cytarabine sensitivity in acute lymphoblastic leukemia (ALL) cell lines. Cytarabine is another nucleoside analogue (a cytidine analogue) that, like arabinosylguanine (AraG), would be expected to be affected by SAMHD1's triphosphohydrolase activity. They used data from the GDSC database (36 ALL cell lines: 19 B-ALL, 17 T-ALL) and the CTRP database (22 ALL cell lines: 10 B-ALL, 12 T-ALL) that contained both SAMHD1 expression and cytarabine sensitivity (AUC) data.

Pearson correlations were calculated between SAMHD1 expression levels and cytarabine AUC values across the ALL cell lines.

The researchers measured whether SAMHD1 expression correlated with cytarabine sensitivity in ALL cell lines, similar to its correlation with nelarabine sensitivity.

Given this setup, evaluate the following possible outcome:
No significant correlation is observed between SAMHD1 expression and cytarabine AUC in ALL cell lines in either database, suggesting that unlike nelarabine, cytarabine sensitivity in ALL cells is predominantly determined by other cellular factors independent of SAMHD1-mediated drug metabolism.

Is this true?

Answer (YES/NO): YES